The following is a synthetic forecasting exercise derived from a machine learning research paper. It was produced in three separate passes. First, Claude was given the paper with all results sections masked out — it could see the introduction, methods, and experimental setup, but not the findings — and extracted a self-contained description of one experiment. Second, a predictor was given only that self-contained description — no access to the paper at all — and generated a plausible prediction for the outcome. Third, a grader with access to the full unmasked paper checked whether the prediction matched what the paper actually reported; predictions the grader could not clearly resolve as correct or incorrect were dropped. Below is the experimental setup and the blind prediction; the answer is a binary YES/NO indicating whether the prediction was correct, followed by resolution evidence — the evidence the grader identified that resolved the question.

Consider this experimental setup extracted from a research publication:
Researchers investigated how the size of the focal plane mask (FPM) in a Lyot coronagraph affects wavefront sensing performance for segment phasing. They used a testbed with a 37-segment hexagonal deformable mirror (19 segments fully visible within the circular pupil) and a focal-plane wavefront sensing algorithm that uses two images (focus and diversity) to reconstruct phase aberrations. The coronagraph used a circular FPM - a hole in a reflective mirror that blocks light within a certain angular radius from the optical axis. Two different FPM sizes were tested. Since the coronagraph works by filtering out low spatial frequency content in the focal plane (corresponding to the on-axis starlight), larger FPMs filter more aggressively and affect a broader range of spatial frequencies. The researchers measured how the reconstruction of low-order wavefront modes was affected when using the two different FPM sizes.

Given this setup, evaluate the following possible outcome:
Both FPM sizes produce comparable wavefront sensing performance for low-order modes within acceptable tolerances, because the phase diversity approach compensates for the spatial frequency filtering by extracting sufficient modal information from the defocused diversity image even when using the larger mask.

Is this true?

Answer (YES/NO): NO